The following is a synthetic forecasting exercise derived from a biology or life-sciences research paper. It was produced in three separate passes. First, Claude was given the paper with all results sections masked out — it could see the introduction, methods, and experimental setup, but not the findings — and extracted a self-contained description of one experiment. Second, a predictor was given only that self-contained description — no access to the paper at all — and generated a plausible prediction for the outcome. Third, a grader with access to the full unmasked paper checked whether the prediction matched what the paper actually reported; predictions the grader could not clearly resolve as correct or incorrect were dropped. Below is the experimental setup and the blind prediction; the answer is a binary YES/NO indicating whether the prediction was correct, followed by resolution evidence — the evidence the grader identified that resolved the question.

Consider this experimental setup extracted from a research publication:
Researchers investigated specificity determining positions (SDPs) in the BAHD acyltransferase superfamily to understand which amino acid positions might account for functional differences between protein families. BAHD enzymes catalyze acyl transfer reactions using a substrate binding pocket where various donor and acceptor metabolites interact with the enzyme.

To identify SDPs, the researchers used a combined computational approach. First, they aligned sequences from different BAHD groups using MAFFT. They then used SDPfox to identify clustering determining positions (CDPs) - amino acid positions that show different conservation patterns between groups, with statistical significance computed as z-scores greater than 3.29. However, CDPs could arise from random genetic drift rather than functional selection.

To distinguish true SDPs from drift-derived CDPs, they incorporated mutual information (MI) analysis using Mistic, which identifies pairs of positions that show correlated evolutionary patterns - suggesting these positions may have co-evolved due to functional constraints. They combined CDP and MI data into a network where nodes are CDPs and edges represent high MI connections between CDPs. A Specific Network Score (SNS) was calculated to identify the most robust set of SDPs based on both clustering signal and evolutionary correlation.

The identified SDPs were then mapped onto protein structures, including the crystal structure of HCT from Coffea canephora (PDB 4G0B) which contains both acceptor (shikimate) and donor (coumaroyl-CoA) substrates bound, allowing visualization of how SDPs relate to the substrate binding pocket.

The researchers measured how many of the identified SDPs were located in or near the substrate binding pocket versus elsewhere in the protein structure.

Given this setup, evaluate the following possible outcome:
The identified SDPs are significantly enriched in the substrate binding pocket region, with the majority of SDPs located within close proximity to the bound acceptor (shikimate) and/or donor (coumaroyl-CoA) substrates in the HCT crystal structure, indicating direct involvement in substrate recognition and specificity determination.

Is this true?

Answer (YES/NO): NO